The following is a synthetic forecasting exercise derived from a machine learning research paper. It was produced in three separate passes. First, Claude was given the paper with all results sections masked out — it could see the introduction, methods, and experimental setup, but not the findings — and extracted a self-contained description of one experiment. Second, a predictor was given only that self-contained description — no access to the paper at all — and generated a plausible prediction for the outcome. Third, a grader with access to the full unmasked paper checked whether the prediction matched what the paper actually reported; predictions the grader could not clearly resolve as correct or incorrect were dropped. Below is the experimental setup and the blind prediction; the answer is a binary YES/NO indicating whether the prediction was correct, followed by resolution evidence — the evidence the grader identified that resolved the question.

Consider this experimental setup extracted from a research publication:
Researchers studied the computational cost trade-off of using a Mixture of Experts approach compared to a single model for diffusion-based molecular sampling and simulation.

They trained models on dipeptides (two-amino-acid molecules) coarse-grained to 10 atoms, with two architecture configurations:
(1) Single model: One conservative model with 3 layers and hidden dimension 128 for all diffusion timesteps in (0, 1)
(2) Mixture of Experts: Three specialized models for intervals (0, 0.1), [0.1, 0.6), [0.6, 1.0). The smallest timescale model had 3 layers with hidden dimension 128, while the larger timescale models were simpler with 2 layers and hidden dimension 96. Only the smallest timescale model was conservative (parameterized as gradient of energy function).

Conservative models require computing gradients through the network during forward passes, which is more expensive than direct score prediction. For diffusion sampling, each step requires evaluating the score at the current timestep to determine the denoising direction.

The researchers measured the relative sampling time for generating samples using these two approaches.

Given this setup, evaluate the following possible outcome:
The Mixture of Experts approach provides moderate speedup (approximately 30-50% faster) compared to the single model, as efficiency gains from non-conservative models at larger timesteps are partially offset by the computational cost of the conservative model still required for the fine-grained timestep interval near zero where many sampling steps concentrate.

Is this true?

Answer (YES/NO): NO